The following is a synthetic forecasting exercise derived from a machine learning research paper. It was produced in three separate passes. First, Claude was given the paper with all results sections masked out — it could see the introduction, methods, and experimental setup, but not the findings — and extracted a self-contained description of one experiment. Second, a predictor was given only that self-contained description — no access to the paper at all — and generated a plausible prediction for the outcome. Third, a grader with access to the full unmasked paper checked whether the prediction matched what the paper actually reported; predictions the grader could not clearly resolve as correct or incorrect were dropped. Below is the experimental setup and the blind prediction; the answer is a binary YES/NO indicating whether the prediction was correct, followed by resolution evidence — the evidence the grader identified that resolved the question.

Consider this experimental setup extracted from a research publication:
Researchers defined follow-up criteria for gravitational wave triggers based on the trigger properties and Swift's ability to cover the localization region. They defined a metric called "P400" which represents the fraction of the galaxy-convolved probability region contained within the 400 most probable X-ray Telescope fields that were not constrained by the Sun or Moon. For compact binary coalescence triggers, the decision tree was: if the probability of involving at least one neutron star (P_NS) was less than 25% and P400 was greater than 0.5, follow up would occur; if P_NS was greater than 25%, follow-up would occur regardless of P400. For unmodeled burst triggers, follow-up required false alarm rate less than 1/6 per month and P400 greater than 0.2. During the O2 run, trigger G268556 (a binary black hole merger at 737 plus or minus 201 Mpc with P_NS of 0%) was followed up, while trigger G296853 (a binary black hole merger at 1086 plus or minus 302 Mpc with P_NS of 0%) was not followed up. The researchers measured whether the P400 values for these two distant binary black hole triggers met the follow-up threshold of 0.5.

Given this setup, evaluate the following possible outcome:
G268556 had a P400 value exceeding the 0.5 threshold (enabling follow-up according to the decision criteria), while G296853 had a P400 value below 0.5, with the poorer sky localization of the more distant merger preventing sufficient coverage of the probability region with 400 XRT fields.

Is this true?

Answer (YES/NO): YES